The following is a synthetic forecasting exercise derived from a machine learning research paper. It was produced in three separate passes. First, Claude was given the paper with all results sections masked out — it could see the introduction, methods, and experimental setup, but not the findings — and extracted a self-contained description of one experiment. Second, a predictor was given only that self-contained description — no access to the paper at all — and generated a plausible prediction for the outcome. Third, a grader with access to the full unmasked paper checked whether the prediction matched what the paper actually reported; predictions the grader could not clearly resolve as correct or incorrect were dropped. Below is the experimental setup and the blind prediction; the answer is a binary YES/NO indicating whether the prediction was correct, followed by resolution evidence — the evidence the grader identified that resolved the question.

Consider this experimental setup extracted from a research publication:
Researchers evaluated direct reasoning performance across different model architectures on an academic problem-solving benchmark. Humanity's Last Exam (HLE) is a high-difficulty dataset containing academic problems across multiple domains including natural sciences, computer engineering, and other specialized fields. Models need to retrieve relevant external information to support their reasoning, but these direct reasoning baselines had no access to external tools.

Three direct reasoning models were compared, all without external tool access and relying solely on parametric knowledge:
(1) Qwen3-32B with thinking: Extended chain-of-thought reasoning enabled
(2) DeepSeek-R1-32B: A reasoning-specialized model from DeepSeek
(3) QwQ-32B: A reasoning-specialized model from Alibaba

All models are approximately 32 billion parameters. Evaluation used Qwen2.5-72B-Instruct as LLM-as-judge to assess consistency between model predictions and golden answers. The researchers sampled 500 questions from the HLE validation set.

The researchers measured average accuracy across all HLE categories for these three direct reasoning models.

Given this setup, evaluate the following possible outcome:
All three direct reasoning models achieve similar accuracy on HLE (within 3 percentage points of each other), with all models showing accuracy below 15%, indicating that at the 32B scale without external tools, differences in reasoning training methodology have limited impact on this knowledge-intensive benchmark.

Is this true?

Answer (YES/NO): NO